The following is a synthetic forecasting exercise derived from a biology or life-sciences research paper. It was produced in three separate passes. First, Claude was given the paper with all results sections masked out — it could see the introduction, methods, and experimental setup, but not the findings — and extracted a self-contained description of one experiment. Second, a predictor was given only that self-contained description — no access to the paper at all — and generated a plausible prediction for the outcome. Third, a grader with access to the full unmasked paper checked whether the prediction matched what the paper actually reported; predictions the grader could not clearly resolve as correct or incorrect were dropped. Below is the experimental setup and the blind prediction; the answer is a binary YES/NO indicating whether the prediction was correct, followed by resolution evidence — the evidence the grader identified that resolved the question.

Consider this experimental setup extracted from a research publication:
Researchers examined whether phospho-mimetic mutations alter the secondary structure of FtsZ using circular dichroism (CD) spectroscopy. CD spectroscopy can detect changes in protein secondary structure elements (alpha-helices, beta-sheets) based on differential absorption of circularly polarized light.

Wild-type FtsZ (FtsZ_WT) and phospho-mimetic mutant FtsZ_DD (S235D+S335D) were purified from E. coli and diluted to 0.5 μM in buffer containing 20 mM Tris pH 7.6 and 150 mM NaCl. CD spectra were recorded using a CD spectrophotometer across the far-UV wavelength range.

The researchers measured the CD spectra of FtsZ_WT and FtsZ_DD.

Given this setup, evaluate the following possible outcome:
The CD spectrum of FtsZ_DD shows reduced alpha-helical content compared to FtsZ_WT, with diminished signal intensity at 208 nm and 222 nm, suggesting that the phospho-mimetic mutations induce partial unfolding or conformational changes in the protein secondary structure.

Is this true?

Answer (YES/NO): NO